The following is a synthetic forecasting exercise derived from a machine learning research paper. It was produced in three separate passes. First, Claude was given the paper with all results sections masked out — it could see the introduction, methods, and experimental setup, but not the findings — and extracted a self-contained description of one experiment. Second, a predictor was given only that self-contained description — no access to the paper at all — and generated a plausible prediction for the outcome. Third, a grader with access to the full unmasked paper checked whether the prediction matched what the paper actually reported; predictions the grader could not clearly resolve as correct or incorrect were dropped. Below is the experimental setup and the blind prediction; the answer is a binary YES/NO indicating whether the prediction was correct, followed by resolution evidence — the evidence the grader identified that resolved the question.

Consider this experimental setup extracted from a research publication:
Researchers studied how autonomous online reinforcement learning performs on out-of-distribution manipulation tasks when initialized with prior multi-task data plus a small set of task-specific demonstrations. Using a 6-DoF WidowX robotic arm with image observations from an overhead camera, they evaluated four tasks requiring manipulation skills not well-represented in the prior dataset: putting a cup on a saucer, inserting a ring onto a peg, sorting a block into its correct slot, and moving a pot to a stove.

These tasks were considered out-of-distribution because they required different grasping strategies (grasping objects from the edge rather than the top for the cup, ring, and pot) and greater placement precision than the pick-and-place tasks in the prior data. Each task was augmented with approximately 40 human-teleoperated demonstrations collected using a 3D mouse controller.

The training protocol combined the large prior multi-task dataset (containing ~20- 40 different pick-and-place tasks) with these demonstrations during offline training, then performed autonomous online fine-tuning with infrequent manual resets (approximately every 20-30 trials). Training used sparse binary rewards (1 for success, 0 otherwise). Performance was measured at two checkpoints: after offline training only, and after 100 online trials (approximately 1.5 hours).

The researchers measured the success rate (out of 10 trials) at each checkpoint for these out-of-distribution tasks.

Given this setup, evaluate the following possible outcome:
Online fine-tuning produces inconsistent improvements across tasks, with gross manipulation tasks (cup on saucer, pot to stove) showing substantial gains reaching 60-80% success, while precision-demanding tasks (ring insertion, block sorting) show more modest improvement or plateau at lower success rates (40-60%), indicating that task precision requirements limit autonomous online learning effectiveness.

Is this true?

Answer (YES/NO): NO